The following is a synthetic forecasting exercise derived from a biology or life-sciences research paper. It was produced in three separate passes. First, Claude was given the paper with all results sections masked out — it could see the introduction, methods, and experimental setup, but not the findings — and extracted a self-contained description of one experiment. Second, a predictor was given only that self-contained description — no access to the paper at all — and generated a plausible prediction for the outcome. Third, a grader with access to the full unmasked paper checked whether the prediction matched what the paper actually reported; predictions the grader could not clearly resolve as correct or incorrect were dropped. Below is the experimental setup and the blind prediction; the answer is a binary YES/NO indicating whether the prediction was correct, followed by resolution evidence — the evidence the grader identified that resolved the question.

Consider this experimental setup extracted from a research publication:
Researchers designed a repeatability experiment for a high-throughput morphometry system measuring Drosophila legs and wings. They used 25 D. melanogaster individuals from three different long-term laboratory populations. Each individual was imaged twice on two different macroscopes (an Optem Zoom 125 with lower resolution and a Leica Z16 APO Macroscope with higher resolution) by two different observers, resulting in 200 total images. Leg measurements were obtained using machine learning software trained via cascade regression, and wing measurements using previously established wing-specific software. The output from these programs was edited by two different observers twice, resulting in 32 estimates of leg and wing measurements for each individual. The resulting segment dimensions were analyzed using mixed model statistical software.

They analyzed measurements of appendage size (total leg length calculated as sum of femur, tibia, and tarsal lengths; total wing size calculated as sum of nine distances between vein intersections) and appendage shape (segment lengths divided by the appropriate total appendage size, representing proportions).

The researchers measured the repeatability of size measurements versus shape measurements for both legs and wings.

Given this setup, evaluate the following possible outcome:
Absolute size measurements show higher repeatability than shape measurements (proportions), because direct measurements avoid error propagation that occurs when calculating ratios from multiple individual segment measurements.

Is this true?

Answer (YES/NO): YES